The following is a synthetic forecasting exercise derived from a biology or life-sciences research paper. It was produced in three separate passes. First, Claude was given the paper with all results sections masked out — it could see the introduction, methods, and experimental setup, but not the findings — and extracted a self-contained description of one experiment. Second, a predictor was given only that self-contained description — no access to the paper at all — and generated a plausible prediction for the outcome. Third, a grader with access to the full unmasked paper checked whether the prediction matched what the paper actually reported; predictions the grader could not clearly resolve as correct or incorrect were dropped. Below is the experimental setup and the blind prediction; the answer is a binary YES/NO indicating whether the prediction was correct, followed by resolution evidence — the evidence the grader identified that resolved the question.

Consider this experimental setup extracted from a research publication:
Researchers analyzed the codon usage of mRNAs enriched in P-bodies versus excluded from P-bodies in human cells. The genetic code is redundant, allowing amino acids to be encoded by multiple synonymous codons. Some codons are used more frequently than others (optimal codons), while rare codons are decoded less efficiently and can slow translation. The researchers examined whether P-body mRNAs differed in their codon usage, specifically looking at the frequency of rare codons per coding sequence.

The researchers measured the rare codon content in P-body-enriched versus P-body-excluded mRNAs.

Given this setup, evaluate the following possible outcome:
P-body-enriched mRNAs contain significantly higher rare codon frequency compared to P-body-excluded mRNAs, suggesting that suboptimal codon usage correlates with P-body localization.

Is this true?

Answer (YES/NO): YES